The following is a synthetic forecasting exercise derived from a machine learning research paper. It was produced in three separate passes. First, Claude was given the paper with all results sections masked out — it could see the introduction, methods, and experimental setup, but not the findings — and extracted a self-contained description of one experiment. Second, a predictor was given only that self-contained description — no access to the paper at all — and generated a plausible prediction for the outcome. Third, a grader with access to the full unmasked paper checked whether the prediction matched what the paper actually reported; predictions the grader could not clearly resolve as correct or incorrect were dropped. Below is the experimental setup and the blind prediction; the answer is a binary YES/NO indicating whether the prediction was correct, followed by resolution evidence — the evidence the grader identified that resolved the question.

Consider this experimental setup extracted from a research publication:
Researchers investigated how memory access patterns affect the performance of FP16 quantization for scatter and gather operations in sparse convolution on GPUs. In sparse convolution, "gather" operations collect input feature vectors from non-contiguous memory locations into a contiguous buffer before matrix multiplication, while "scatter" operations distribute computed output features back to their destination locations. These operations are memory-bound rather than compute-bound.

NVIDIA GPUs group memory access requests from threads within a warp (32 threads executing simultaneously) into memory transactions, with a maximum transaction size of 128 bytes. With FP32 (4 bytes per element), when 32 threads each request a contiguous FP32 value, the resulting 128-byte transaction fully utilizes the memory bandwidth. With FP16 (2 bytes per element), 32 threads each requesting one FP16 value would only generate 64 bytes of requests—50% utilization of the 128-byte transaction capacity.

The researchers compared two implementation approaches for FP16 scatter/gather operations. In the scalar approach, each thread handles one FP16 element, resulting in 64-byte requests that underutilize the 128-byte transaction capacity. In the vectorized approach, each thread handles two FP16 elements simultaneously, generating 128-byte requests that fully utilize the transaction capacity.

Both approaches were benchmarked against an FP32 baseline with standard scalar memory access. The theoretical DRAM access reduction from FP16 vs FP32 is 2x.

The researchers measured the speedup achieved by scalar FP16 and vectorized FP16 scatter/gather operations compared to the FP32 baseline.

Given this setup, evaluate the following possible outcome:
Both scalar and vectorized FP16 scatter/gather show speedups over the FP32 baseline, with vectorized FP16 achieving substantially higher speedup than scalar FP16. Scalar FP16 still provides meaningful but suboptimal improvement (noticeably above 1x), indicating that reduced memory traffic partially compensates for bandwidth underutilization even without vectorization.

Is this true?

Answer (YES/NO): YES